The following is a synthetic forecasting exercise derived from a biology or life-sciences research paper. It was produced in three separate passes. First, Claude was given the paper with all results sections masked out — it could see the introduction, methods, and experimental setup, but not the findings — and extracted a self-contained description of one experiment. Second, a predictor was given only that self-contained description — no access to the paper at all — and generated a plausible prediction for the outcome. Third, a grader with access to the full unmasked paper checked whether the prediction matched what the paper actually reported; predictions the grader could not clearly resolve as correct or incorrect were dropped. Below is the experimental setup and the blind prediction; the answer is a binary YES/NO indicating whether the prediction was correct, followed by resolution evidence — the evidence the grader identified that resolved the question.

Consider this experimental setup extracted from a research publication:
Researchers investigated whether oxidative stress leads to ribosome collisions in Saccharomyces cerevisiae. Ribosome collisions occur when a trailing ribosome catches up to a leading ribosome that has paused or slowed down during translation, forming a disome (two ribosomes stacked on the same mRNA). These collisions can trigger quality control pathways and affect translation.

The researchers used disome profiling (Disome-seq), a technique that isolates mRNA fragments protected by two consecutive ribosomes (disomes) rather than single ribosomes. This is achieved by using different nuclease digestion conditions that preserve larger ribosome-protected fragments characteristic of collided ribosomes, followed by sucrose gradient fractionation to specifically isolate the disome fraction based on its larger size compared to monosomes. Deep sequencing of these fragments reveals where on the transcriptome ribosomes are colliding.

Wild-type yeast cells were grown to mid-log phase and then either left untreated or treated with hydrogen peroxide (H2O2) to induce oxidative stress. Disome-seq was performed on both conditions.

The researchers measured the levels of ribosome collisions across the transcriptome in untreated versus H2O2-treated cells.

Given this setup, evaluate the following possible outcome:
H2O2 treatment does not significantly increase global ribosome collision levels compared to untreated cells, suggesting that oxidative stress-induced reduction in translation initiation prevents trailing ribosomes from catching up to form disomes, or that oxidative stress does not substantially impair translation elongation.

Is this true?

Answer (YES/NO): NO